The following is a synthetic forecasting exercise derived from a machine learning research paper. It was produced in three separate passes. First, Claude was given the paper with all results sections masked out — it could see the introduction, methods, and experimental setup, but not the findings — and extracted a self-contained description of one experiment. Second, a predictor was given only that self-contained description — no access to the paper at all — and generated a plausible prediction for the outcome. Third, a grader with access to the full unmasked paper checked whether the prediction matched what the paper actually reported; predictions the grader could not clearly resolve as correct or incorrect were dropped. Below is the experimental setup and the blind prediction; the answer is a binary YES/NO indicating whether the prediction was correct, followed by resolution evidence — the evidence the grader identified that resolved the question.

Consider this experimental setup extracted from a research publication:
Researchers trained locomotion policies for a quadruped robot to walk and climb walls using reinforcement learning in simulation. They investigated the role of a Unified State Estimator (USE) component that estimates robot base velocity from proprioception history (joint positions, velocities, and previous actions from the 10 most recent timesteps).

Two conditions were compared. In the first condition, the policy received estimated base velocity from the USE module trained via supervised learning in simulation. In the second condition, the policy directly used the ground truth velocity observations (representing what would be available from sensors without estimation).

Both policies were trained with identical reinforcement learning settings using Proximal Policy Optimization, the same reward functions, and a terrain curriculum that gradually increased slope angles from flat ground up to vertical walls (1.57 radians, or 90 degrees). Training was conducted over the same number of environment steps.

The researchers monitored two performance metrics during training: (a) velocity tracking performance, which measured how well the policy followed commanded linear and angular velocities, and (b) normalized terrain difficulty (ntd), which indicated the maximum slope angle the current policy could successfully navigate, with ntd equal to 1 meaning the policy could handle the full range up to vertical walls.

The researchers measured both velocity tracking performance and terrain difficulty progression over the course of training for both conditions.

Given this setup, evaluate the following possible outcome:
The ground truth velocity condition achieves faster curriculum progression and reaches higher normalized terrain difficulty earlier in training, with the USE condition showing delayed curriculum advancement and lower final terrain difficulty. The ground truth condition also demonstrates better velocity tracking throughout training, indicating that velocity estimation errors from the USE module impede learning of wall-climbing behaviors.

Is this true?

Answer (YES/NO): NO